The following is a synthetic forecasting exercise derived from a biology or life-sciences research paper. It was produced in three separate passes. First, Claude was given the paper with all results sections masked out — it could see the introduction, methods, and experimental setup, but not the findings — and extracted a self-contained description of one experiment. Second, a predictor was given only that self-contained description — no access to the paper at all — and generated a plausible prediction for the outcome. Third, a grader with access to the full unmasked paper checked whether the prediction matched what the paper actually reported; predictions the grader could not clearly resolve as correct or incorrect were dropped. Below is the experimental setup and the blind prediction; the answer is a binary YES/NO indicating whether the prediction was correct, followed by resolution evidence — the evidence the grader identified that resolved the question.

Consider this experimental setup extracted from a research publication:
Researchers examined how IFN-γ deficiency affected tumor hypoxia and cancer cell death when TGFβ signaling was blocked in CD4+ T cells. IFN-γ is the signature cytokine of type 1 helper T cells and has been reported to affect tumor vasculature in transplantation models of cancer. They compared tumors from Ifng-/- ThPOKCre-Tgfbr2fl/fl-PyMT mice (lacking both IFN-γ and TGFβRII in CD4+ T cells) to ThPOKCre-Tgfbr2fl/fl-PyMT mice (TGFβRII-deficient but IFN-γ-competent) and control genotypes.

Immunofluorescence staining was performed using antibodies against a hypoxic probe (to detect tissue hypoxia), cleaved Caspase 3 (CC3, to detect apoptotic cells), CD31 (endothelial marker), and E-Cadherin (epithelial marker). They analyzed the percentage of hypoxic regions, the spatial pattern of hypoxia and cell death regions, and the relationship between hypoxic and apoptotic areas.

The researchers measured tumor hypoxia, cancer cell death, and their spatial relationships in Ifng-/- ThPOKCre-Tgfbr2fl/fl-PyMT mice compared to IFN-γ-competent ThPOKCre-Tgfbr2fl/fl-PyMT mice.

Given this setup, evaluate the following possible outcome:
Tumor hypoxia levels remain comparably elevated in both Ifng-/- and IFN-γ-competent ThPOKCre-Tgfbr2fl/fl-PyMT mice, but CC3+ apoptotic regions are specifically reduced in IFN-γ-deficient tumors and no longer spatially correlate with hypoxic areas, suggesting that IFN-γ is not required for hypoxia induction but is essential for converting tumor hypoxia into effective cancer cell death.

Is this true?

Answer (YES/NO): NO